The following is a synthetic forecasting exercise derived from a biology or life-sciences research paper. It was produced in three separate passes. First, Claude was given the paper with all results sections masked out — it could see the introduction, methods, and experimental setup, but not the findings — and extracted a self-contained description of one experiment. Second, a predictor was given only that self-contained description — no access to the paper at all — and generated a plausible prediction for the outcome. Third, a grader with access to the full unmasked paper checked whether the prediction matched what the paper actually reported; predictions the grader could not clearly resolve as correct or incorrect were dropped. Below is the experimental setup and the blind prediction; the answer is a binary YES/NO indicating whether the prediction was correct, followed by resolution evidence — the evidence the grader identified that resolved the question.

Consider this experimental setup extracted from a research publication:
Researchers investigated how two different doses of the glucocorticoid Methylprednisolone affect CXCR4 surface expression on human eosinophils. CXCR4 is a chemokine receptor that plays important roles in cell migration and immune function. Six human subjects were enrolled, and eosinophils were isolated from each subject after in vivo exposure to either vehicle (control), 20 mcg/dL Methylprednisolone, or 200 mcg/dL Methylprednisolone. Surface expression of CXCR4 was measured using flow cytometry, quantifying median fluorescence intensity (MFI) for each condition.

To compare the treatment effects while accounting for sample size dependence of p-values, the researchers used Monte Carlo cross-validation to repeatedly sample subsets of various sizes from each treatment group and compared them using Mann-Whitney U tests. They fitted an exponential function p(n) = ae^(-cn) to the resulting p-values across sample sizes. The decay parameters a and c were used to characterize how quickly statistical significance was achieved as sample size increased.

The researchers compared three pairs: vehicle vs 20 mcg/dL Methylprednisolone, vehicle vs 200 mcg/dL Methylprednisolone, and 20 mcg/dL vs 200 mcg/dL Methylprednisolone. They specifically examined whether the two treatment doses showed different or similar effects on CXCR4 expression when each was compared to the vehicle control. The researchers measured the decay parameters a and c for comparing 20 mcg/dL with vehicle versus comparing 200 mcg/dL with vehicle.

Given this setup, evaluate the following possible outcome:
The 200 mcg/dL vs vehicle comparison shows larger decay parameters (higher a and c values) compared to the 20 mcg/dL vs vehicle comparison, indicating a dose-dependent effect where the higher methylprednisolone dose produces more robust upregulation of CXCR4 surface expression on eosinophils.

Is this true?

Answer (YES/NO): NO